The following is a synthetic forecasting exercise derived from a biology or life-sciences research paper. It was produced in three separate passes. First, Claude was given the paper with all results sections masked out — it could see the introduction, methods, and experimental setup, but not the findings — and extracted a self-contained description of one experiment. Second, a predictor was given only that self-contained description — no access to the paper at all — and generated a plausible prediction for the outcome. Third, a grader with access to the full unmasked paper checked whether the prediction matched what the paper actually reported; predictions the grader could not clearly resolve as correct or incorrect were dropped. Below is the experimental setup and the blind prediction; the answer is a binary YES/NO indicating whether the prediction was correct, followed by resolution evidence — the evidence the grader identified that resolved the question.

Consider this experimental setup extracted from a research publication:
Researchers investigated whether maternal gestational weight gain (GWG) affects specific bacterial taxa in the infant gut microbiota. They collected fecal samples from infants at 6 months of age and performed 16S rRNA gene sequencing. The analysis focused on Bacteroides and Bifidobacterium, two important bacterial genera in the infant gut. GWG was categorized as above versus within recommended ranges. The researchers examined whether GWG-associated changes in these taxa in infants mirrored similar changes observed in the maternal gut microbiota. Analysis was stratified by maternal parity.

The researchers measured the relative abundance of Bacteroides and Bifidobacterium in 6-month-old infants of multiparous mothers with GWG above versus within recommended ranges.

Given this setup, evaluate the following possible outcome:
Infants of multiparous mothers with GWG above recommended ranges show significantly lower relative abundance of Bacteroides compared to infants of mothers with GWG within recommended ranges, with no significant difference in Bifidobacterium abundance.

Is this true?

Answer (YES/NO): NO